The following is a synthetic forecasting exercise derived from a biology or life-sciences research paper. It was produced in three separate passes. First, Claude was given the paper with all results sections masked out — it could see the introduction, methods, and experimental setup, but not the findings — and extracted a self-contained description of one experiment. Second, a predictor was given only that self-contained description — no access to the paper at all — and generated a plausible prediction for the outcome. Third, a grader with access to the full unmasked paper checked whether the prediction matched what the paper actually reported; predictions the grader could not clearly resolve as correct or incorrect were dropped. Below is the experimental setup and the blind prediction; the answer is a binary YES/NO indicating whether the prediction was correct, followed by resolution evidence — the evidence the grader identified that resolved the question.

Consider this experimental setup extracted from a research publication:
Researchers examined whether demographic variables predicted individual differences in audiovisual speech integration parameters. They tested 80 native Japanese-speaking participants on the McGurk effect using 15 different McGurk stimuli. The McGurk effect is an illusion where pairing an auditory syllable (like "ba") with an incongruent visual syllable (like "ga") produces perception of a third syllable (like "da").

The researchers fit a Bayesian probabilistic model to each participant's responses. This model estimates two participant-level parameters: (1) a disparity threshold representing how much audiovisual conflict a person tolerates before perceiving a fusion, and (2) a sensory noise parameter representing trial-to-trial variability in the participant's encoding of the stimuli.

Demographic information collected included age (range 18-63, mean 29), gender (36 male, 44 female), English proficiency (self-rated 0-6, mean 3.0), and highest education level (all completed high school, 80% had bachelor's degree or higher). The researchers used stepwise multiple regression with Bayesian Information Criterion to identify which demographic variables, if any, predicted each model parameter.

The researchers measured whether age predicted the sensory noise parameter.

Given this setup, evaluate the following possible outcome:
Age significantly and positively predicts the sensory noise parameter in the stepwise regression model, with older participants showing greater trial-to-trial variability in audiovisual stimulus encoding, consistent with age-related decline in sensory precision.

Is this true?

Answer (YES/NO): YES